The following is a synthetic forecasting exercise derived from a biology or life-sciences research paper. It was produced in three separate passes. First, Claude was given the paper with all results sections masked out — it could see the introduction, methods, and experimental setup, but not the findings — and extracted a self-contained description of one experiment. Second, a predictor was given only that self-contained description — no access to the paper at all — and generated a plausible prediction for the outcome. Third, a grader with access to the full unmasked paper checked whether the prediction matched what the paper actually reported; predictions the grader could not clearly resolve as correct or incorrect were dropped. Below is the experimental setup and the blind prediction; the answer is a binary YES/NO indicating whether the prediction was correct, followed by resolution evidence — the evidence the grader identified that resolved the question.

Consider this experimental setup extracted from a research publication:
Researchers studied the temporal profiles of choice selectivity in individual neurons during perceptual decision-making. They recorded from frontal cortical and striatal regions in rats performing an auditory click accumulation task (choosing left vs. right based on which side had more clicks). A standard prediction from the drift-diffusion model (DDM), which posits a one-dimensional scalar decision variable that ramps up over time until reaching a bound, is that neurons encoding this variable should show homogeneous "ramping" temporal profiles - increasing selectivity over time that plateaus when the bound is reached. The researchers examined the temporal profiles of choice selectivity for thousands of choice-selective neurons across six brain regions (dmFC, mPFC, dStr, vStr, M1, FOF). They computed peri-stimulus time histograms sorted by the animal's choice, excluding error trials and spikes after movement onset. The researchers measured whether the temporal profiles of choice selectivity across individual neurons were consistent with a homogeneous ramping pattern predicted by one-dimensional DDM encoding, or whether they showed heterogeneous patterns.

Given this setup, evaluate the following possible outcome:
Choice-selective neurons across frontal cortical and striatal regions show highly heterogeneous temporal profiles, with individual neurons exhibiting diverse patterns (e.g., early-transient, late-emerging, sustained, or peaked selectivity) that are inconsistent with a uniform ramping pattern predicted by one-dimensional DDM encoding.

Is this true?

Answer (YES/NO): YES